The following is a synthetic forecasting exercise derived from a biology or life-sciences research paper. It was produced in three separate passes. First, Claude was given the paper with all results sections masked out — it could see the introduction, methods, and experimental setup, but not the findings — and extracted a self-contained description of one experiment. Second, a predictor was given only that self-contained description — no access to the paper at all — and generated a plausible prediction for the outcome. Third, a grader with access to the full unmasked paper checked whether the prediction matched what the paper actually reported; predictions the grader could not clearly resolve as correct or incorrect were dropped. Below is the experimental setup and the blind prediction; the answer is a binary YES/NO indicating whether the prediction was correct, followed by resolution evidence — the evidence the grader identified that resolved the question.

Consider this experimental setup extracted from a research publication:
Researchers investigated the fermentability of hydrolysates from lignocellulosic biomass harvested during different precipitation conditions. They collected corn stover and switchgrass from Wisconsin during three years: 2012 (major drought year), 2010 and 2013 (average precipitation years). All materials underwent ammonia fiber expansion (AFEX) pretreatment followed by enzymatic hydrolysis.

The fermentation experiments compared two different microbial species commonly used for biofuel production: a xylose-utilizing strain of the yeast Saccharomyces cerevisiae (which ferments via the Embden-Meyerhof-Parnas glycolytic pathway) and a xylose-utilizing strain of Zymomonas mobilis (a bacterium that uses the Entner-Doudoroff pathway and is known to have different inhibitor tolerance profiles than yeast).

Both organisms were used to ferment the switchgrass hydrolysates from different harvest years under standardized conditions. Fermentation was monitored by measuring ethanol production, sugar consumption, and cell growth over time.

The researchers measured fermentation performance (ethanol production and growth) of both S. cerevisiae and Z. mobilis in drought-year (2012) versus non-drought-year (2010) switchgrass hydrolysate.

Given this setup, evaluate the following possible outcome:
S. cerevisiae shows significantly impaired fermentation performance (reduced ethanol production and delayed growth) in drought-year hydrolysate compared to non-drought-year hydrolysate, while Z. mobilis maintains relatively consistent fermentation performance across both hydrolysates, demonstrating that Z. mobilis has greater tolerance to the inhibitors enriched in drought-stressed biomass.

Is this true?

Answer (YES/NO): YES